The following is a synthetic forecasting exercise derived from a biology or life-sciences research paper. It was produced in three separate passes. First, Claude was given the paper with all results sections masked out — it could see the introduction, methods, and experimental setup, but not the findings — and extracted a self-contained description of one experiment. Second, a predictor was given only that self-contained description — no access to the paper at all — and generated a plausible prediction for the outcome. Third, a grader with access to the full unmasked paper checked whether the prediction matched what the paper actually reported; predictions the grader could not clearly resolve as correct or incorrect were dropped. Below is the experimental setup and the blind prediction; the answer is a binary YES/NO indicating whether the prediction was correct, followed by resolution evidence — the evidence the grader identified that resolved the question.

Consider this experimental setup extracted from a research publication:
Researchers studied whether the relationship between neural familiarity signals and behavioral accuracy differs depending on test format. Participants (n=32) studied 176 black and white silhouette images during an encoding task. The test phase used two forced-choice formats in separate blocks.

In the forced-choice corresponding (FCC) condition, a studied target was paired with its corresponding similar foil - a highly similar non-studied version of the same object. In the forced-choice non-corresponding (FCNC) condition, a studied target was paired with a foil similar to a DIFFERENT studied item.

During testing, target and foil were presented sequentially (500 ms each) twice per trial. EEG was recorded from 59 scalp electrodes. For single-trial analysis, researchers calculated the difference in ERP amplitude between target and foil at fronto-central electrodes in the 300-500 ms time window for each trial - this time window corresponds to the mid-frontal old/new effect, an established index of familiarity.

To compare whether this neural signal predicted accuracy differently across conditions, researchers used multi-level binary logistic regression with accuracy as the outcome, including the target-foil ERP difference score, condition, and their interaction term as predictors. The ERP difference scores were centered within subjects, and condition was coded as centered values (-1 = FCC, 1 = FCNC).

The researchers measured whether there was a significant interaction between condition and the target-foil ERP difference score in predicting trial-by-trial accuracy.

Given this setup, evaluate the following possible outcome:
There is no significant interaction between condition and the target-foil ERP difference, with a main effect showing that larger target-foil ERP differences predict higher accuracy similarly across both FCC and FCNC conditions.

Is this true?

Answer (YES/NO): NO